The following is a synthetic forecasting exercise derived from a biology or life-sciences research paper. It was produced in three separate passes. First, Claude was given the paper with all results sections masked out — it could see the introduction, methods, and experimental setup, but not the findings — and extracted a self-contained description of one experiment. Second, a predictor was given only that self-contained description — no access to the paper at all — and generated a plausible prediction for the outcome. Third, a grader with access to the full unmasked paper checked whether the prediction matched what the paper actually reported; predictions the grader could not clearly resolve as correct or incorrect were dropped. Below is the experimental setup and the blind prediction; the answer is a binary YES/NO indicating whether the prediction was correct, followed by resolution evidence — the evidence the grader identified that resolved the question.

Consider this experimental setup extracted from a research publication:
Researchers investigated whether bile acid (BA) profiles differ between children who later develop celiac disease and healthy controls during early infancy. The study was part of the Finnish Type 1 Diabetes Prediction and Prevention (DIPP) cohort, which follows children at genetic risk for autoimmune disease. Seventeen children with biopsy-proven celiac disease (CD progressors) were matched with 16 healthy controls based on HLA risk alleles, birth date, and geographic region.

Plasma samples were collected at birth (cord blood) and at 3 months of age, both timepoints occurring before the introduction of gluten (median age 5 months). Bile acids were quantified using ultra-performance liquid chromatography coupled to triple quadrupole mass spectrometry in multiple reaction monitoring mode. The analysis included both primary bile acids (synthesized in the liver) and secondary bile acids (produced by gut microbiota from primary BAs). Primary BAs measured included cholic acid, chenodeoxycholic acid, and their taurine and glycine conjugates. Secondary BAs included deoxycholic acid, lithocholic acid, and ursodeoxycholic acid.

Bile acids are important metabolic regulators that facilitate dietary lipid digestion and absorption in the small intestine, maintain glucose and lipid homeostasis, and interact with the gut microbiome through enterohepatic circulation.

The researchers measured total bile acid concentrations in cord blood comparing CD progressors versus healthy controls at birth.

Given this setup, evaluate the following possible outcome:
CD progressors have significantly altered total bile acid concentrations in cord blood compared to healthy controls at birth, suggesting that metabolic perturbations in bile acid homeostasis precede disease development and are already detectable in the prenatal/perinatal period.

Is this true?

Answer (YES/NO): NO